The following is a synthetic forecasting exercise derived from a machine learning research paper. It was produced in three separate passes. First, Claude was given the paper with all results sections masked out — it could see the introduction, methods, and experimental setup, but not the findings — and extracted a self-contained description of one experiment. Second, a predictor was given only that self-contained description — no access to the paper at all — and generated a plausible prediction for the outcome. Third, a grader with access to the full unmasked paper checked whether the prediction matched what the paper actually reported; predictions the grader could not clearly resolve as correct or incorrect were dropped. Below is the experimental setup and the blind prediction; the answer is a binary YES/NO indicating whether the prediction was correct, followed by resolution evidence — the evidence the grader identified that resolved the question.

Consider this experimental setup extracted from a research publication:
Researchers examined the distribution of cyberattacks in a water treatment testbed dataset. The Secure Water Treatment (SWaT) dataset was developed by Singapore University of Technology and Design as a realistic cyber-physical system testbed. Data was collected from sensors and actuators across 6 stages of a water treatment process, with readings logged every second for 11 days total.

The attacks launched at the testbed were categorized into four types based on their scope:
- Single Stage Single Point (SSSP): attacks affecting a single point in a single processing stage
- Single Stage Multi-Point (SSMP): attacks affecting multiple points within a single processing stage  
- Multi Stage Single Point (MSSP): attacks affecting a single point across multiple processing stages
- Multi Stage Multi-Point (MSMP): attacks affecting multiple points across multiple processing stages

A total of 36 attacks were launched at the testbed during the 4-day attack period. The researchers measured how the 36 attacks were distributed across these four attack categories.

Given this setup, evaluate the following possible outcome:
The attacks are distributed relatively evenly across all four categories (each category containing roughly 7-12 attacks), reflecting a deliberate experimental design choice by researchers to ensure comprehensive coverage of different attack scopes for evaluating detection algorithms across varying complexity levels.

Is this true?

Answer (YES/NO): NO